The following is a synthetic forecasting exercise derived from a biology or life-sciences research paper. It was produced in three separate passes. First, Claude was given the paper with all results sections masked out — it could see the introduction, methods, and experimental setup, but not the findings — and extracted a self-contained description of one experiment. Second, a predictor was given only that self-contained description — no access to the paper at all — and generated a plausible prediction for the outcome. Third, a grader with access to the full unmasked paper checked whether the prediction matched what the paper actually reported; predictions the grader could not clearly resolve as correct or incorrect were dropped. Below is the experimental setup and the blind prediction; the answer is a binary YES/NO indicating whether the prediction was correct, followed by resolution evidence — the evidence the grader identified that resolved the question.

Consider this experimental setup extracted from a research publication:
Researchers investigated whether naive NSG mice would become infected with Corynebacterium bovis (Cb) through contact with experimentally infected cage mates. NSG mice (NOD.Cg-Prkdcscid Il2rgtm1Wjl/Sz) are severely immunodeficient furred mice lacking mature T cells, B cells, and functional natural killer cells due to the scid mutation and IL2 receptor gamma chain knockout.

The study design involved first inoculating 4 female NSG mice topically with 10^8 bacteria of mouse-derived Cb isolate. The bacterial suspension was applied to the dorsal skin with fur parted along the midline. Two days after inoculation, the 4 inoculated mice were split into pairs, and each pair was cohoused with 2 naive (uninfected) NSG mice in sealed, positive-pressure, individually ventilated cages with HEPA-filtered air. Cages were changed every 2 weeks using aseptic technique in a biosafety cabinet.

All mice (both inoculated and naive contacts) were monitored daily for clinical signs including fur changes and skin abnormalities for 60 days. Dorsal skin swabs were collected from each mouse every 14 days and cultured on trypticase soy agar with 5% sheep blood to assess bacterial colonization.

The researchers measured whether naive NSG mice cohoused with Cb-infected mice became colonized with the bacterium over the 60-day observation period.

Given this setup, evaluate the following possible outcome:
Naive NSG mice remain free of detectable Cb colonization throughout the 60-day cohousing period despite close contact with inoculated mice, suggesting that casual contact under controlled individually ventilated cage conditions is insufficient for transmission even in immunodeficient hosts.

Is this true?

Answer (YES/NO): NO